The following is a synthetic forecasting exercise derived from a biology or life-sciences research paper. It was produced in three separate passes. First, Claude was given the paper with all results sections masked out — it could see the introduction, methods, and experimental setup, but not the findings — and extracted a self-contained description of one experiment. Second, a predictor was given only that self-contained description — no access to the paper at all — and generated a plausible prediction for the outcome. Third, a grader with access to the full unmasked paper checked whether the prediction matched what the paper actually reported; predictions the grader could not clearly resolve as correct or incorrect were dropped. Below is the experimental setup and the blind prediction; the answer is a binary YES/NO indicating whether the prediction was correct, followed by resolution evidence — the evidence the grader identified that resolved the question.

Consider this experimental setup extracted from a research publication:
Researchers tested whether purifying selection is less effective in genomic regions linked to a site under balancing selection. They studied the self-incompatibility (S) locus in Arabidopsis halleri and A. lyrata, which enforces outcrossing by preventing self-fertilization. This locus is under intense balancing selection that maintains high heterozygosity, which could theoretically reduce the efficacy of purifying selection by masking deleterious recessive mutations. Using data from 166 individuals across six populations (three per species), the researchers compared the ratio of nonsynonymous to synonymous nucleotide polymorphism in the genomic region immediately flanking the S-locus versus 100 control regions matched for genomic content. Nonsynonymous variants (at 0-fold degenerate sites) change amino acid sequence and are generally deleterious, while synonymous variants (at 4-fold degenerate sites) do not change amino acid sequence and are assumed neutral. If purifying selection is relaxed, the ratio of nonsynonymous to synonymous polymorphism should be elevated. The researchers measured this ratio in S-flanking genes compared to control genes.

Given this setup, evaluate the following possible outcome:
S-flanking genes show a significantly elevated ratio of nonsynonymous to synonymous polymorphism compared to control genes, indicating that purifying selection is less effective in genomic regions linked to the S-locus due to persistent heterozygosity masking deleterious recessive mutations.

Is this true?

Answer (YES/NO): NO